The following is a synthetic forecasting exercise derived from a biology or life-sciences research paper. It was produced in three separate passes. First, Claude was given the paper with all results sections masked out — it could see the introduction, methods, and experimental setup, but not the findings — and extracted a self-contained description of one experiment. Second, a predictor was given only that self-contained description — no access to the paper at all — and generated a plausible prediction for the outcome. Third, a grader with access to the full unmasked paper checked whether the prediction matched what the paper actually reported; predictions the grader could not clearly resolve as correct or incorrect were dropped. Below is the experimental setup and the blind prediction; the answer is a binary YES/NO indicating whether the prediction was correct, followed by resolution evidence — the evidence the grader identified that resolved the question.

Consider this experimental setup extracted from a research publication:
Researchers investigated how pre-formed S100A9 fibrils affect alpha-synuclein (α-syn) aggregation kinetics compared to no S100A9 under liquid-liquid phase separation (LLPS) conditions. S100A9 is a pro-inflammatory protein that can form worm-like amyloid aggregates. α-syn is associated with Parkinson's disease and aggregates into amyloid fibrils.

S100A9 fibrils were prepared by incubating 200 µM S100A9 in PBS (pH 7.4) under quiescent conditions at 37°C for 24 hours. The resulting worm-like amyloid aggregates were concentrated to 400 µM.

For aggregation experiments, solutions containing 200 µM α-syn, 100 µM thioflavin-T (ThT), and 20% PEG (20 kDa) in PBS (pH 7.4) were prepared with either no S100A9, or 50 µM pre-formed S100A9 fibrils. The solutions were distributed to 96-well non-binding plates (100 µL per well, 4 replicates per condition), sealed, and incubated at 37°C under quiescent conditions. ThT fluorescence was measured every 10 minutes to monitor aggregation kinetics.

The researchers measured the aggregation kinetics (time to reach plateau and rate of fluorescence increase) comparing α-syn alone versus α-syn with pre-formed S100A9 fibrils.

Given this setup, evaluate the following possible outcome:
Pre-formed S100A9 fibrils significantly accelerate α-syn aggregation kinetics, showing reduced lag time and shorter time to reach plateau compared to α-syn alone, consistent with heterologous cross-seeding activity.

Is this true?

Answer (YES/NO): NO